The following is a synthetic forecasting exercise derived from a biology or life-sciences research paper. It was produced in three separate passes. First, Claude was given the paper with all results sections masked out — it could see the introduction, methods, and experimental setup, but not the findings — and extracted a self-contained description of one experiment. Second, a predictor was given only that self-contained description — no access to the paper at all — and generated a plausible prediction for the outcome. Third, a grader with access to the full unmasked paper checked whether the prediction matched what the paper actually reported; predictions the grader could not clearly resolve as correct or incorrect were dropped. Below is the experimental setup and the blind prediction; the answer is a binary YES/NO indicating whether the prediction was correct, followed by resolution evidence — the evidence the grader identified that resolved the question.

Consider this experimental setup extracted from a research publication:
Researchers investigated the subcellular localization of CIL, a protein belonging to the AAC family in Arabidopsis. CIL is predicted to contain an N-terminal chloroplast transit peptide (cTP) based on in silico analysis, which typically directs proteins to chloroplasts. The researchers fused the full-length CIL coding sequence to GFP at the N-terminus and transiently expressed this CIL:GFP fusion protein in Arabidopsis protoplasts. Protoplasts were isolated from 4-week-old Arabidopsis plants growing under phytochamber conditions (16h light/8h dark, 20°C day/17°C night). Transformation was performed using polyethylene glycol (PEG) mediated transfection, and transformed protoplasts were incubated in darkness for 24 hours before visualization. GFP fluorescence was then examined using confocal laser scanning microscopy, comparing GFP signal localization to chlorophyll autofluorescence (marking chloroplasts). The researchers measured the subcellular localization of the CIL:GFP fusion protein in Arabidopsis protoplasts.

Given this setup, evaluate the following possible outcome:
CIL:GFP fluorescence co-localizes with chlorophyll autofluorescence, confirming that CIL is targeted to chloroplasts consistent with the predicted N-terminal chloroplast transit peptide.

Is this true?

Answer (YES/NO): NO